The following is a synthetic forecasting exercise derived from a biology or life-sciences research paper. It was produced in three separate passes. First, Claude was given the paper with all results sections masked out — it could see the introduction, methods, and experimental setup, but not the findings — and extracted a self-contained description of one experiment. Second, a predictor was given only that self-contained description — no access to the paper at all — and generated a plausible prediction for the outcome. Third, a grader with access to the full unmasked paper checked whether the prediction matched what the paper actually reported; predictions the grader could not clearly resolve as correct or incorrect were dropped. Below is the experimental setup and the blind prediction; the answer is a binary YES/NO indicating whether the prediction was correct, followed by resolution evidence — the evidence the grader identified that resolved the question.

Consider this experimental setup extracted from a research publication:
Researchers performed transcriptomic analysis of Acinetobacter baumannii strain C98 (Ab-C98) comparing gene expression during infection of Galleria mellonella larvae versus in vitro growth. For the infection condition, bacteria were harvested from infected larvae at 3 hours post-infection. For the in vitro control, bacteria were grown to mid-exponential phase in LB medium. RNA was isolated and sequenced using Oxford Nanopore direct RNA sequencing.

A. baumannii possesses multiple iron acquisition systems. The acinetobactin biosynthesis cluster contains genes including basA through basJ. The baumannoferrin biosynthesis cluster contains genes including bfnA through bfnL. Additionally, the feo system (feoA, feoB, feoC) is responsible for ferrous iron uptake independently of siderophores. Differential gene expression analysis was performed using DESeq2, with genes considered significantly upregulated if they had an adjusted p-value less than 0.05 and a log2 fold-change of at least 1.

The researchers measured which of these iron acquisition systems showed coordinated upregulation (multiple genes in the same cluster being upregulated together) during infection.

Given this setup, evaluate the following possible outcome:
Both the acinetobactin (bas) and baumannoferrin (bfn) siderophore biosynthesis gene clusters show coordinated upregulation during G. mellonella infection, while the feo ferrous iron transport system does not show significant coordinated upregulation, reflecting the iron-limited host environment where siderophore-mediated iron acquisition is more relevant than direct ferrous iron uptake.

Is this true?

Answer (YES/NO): NO